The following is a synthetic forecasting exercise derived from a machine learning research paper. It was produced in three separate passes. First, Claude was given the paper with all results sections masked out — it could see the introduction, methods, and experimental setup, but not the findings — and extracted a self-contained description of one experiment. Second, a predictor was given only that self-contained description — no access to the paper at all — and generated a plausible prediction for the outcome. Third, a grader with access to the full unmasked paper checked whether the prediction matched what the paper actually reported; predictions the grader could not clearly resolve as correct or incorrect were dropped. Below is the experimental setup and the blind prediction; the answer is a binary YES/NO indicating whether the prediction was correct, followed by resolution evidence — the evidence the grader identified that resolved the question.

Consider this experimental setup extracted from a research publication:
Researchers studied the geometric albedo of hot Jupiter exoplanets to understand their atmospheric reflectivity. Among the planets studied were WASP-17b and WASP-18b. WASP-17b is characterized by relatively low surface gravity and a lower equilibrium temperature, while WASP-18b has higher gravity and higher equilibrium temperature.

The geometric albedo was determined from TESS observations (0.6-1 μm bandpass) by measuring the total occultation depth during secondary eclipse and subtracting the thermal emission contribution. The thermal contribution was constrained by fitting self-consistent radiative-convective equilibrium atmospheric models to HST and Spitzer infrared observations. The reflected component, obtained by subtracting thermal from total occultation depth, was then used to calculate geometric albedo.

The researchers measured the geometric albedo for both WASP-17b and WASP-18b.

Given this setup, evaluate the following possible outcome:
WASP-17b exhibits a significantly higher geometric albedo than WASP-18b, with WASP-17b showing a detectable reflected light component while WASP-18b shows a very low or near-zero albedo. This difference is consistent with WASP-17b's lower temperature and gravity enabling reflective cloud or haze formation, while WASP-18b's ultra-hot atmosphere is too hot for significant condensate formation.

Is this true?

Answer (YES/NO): YES